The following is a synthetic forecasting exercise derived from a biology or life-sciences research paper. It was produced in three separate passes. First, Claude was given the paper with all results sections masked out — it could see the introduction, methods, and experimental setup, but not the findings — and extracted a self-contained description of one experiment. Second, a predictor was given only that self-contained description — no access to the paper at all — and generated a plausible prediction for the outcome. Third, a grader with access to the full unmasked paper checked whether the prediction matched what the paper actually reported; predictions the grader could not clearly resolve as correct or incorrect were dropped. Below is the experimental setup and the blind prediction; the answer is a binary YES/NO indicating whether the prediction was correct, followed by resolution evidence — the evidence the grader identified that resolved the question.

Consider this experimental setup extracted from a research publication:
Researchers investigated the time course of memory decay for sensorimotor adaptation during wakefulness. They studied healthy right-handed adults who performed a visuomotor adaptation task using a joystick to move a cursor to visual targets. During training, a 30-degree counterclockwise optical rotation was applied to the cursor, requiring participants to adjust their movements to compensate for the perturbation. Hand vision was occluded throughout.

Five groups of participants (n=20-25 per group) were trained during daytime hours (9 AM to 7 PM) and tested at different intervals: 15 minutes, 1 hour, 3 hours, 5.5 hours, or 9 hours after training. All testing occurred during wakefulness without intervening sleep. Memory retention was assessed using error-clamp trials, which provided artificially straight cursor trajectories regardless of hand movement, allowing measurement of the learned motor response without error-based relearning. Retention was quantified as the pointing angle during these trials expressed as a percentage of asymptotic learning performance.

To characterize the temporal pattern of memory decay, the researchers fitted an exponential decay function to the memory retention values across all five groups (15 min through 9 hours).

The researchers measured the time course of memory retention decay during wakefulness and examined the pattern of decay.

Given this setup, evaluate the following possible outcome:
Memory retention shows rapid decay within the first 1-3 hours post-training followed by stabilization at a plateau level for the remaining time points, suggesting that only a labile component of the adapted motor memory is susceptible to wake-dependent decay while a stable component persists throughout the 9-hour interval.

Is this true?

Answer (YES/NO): NO